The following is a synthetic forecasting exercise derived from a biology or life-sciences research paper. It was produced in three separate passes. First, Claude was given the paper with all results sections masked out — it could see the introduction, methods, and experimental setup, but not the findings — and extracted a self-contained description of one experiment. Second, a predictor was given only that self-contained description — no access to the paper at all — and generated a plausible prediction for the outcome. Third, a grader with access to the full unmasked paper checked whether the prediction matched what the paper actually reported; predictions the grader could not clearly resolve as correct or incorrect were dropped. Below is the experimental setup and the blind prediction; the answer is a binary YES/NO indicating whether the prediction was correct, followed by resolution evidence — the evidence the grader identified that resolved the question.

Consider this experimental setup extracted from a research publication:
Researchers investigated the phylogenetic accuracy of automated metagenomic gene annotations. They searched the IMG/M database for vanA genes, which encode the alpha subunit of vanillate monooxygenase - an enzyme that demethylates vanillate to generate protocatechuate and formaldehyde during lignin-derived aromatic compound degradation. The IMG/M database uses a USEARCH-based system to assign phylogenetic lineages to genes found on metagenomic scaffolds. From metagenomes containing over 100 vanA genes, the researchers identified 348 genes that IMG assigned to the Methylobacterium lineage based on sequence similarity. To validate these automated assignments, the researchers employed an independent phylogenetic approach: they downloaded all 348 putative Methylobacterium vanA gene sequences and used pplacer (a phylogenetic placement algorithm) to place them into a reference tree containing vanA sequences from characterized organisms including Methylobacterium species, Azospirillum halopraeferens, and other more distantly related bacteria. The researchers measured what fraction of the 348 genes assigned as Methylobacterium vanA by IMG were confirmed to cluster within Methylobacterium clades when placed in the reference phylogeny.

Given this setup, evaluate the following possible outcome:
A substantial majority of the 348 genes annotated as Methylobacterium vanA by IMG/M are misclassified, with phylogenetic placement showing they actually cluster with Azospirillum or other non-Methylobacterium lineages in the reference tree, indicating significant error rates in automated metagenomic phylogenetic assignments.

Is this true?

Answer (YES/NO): NO